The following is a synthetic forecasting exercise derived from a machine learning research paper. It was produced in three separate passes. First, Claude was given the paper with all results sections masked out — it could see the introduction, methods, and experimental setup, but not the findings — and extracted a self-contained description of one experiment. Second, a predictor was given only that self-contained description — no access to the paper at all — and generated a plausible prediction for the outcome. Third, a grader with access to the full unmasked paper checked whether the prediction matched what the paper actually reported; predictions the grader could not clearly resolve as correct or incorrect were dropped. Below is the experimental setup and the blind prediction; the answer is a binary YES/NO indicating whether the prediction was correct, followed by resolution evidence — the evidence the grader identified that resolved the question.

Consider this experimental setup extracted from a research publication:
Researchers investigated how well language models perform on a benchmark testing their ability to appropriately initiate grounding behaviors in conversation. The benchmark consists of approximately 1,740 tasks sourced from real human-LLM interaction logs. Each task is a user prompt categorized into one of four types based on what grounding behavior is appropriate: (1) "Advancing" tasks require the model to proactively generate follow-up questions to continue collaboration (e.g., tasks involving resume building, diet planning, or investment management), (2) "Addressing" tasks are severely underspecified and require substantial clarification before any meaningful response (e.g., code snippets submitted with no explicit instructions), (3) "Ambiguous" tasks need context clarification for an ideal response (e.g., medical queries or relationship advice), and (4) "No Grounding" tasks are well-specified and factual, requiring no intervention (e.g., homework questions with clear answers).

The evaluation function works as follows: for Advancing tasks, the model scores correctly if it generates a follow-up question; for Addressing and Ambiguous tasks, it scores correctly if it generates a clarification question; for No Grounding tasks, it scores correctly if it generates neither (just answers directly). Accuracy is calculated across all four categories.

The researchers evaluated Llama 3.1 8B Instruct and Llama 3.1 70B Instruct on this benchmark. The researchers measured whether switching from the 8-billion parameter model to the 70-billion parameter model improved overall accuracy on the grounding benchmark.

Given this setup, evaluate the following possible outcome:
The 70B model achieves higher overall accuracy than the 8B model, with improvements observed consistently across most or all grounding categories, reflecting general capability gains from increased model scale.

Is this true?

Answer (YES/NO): NO